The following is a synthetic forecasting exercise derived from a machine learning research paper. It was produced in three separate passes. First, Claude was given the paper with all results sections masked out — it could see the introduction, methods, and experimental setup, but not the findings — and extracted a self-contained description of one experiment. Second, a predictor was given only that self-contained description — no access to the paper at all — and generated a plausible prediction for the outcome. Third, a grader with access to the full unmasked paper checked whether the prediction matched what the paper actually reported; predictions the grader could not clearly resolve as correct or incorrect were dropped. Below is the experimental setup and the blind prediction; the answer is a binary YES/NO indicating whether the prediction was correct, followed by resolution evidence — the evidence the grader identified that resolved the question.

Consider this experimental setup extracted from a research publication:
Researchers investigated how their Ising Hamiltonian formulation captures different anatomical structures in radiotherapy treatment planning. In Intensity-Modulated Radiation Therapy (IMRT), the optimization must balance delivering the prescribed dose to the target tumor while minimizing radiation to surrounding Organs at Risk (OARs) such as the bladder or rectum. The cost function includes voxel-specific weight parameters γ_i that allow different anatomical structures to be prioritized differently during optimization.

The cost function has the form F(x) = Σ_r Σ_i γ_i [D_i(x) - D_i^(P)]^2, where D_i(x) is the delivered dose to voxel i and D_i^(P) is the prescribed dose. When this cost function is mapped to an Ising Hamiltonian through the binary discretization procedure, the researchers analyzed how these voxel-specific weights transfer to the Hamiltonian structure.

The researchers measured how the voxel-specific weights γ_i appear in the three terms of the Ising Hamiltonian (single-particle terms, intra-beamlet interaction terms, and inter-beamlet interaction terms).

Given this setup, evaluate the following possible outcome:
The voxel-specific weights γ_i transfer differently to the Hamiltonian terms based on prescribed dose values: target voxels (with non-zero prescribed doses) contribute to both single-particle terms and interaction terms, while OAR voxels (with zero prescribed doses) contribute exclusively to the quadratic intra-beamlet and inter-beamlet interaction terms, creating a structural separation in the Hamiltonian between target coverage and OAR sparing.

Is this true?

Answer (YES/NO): NO